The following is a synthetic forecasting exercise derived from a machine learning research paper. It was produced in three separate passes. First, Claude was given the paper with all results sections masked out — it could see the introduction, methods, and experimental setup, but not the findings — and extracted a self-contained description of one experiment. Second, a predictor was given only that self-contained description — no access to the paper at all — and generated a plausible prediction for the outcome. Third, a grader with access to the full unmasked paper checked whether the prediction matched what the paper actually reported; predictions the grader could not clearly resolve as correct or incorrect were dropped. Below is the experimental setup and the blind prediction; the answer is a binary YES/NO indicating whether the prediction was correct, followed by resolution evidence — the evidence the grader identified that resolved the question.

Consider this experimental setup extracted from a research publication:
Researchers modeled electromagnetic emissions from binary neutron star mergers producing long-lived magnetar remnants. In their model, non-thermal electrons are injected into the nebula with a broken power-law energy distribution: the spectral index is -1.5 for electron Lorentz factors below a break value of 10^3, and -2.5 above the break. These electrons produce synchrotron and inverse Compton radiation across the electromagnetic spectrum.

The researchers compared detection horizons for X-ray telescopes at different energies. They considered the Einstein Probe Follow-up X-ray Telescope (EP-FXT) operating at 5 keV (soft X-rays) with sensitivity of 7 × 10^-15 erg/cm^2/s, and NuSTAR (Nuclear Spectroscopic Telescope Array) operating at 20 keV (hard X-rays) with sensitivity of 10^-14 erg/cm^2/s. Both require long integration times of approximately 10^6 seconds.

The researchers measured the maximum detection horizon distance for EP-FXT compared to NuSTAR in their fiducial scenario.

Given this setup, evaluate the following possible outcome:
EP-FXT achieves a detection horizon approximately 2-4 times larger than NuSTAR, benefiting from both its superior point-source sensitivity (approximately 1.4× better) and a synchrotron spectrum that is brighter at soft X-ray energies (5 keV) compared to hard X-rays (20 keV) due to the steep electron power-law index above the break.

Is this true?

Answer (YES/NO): NO